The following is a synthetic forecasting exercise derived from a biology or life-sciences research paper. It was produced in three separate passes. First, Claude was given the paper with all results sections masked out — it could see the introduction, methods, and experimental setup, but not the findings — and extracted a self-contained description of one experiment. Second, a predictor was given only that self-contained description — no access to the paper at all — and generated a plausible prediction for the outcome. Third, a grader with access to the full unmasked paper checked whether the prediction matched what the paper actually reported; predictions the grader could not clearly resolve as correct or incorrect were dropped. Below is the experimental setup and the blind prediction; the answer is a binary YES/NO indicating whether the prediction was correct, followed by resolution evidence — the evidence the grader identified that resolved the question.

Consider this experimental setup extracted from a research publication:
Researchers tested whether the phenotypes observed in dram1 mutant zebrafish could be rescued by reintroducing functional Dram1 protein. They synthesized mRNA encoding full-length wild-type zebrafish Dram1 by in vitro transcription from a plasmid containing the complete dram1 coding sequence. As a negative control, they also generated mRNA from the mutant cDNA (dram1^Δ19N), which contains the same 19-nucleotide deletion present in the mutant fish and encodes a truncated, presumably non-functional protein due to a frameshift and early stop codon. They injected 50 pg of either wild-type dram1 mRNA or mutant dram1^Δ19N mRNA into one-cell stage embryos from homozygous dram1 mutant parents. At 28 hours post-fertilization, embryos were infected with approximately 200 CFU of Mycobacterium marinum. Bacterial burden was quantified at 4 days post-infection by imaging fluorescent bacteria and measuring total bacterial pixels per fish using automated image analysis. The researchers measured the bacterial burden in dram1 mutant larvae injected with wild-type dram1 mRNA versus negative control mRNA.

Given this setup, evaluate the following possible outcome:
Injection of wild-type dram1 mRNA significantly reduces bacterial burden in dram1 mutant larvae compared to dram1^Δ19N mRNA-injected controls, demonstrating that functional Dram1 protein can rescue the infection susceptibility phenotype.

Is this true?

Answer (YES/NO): YES